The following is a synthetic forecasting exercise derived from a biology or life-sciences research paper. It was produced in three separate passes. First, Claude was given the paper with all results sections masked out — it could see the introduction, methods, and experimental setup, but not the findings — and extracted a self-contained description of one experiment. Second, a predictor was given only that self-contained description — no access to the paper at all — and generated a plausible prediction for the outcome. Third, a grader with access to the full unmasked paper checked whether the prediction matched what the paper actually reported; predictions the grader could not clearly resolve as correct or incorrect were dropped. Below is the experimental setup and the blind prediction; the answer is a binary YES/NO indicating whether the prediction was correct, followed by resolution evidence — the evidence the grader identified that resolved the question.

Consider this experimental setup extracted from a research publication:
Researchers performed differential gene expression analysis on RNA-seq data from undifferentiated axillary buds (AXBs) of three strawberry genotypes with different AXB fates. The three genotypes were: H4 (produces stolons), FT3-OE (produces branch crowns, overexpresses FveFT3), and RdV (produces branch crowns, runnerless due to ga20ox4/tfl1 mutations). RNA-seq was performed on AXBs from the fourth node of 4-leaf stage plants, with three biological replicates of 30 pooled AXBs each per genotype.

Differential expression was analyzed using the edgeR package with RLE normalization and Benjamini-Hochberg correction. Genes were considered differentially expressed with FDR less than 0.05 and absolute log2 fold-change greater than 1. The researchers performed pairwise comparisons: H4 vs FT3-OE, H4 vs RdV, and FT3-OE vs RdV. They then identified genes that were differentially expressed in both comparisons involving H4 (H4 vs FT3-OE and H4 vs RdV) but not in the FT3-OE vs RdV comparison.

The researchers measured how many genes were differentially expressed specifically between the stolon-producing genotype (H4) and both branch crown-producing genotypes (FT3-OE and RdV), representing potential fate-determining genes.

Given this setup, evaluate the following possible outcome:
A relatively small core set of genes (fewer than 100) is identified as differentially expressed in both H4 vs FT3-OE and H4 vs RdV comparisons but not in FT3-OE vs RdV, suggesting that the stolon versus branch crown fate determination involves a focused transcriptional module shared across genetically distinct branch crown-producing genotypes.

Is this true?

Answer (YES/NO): NO